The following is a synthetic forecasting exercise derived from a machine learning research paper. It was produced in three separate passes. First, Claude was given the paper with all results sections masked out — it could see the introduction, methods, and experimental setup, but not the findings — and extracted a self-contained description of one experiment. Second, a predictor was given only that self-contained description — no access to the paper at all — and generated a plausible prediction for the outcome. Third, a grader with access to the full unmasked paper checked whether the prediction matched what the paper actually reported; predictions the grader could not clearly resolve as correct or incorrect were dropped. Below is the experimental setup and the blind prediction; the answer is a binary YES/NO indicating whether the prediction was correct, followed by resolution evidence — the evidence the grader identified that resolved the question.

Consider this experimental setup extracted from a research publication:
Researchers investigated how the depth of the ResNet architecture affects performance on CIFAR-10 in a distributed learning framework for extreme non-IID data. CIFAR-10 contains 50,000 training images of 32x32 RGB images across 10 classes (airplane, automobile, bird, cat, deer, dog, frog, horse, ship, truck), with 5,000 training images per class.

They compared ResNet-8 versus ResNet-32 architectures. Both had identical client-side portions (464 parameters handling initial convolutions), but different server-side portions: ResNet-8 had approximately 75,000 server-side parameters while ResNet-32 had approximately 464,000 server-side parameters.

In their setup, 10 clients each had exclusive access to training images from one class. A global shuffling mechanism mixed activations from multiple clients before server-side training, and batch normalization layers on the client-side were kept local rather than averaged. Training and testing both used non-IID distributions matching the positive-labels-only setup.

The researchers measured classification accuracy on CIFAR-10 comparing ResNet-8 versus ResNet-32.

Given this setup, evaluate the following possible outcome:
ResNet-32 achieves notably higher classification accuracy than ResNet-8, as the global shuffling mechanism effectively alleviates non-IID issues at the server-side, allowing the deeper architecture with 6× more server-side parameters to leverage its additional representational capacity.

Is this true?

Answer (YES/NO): YES